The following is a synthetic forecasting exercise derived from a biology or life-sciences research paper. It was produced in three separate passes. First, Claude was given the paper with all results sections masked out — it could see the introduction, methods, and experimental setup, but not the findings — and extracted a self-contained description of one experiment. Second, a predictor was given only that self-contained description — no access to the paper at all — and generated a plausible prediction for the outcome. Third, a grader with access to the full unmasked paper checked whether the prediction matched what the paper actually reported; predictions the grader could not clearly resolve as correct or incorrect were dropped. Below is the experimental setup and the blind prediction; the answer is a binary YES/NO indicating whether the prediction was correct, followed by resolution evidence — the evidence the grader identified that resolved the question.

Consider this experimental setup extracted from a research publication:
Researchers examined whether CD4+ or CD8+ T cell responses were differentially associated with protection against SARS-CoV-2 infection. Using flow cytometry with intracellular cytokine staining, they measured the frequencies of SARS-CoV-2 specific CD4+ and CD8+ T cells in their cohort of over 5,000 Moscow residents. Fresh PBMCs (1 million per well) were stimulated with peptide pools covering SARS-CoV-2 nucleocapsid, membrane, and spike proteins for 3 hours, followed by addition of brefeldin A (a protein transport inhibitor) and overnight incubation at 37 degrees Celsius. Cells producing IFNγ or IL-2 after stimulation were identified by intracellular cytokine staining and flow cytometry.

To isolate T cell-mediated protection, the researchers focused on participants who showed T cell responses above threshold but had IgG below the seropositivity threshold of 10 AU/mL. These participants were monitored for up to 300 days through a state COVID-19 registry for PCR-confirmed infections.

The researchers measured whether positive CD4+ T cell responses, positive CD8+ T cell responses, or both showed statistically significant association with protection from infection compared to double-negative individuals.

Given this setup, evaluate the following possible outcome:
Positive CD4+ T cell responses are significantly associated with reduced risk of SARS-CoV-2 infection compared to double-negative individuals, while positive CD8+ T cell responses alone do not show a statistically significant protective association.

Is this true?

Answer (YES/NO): YES